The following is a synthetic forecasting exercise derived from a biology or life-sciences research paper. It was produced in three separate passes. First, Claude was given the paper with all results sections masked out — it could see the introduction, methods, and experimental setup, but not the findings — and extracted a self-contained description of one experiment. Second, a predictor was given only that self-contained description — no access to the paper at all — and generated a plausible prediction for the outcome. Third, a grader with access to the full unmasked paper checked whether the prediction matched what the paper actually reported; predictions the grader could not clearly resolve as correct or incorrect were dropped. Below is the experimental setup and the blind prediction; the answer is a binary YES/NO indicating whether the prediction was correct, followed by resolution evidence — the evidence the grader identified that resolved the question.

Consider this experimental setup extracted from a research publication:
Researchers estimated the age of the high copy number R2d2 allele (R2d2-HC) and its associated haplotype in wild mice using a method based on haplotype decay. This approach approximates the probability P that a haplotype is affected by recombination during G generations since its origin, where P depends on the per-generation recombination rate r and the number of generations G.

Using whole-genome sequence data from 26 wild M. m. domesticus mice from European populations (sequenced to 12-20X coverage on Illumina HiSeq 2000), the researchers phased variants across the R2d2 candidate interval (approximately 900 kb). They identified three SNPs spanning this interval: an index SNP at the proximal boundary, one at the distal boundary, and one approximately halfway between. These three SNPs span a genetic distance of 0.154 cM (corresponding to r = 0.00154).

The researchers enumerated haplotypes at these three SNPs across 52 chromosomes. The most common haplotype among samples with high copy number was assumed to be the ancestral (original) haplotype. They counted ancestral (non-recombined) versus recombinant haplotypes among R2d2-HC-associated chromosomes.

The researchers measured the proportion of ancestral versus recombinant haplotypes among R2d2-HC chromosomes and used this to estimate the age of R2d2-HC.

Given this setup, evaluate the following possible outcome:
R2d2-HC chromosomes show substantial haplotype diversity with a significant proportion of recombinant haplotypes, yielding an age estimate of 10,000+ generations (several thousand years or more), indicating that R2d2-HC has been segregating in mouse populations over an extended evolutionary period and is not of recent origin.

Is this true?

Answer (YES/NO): NO